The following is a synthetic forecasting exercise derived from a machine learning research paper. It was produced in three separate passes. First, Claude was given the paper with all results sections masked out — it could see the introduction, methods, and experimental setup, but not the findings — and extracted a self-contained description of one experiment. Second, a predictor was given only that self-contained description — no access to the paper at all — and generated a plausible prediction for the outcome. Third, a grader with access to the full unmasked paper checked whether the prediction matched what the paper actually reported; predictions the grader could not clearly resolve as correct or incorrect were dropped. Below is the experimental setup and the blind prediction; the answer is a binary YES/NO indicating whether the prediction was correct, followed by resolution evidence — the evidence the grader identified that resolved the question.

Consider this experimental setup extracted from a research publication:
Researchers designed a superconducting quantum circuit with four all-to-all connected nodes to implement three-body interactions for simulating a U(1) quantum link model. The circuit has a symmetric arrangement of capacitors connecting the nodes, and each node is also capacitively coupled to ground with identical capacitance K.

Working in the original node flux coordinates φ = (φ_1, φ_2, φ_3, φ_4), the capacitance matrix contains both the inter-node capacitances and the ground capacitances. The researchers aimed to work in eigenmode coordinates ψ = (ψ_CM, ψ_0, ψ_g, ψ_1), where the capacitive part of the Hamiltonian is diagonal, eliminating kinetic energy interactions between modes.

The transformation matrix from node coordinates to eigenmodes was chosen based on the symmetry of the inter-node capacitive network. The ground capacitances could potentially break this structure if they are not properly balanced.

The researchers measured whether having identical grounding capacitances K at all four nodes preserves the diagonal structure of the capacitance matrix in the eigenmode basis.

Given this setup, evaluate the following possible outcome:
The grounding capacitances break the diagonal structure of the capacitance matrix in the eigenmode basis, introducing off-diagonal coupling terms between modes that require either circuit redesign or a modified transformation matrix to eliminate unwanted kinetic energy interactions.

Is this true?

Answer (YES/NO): NO